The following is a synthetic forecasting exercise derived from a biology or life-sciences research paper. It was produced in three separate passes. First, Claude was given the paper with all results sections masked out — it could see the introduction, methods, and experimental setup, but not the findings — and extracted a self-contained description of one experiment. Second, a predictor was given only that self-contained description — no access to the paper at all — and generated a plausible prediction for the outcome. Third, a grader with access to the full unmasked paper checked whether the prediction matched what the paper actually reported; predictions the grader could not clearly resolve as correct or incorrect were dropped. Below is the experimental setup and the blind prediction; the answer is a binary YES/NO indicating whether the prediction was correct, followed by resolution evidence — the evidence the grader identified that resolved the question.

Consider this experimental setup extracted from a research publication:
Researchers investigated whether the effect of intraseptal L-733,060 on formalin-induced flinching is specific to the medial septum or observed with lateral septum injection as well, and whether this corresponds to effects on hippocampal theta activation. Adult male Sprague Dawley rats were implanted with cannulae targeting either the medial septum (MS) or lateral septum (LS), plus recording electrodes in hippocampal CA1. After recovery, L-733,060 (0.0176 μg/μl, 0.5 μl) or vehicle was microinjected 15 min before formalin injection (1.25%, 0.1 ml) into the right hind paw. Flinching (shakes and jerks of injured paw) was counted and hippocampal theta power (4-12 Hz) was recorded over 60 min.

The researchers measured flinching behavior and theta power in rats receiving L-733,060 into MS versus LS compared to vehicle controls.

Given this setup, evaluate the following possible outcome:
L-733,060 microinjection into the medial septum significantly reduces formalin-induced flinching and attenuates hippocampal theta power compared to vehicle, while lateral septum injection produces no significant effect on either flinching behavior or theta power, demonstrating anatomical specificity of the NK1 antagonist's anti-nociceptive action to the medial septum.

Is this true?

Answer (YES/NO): NO